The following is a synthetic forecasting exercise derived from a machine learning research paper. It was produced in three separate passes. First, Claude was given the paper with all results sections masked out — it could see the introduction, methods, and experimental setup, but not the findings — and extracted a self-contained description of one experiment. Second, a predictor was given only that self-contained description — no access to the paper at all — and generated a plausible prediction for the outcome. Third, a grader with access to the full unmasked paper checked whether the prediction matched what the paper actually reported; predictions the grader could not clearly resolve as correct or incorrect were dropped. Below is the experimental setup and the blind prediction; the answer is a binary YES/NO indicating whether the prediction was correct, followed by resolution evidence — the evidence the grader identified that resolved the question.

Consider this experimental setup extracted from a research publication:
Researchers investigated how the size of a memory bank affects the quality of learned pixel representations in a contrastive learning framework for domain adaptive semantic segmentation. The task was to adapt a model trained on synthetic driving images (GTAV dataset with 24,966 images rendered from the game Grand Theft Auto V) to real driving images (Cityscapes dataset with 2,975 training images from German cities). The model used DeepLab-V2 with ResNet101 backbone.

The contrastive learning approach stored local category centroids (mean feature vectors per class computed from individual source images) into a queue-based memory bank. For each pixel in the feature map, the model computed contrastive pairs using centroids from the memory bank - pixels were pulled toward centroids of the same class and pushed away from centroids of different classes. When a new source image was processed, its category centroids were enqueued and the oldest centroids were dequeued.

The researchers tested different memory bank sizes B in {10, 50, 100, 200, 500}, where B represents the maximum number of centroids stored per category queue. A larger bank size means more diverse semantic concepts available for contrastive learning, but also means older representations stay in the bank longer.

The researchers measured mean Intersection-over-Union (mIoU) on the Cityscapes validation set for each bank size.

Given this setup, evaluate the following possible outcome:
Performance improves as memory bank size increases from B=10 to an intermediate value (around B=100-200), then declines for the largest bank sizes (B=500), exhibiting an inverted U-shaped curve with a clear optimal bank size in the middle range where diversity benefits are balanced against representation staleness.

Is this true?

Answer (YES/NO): YES